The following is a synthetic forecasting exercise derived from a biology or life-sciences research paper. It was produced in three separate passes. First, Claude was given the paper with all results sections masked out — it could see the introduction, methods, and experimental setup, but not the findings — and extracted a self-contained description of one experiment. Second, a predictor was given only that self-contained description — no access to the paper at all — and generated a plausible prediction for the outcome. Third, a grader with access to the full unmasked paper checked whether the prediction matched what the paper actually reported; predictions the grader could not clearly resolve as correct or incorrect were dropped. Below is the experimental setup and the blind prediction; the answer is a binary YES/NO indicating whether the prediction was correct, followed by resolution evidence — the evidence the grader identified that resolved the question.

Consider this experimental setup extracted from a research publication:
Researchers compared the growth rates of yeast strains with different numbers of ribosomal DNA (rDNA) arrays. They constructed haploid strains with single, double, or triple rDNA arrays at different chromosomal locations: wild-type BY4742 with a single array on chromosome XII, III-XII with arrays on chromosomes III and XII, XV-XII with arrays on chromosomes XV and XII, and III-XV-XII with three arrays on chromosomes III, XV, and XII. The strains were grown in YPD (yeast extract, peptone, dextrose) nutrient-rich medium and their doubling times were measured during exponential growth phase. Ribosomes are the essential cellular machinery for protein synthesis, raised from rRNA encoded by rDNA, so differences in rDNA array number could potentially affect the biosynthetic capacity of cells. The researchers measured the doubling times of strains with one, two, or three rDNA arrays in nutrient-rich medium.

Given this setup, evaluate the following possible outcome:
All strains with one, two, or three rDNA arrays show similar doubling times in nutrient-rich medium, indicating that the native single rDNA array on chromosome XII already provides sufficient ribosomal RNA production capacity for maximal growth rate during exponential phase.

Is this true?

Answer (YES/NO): NO